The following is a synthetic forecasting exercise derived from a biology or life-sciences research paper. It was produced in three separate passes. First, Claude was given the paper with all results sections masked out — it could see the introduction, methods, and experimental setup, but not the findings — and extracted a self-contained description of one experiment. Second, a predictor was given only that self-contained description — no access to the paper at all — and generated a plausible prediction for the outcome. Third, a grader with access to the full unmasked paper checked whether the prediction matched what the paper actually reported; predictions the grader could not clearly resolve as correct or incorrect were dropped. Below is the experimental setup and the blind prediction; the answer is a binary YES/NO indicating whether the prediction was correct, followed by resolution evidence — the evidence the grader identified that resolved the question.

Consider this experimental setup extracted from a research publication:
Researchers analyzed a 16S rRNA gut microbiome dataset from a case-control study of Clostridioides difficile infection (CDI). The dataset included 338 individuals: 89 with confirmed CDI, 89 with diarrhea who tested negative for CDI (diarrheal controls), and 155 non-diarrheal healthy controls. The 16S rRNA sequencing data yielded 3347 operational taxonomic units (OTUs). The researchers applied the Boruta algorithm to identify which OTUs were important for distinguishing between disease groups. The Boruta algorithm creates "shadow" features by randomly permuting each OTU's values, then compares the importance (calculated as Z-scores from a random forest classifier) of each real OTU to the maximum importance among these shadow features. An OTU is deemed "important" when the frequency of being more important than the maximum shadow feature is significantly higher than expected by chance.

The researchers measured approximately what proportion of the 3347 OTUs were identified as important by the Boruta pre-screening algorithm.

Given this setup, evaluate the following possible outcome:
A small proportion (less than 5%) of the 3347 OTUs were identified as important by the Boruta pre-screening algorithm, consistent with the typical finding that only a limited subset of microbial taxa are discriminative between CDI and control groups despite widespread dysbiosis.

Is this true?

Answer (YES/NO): NO